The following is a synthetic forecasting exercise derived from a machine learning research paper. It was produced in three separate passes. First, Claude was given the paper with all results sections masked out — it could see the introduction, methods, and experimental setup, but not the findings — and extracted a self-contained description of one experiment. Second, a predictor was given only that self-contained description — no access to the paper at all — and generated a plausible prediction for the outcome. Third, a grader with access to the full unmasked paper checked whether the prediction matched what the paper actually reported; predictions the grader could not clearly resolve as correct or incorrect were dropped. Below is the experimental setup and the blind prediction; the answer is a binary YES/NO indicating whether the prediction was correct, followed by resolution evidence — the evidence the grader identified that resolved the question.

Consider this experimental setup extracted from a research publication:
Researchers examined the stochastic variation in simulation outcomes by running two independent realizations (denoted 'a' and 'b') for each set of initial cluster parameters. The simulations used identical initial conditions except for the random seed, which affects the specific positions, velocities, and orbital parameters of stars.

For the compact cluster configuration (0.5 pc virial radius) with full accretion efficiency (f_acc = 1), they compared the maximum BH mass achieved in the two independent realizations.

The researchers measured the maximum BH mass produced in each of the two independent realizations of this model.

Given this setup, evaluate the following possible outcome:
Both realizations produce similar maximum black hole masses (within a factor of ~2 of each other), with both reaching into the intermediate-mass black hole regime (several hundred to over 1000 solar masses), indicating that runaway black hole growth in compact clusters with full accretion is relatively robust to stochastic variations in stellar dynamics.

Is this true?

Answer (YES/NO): NO